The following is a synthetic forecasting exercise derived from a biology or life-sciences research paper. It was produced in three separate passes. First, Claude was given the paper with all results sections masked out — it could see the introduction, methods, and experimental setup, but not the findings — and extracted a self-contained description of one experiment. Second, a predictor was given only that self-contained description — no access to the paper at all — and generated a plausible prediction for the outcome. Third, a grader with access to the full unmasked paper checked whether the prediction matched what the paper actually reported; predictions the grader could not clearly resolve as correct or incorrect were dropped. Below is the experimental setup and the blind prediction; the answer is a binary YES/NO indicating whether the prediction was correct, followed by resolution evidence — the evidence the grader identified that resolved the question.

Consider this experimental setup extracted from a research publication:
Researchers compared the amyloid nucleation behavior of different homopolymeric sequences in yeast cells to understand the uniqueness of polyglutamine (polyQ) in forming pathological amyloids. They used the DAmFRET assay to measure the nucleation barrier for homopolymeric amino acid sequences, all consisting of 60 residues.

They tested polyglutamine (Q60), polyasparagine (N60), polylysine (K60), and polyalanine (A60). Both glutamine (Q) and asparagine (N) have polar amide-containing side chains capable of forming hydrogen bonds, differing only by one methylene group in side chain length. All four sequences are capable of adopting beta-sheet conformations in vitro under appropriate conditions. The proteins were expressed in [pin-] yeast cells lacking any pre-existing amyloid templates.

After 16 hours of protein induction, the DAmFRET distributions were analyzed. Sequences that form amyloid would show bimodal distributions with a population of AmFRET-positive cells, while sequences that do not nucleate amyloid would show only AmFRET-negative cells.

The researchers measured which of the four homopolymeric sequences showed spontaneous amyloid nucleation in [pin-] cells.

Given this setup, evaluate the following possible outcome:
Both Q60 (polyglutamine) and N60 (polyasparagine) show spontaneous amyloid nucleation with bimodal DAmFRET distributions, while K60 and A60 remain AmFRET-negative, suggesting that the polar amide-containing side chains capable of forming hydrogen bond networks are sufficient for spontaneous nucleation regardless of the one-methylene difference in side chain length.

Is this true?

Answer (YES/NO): NO